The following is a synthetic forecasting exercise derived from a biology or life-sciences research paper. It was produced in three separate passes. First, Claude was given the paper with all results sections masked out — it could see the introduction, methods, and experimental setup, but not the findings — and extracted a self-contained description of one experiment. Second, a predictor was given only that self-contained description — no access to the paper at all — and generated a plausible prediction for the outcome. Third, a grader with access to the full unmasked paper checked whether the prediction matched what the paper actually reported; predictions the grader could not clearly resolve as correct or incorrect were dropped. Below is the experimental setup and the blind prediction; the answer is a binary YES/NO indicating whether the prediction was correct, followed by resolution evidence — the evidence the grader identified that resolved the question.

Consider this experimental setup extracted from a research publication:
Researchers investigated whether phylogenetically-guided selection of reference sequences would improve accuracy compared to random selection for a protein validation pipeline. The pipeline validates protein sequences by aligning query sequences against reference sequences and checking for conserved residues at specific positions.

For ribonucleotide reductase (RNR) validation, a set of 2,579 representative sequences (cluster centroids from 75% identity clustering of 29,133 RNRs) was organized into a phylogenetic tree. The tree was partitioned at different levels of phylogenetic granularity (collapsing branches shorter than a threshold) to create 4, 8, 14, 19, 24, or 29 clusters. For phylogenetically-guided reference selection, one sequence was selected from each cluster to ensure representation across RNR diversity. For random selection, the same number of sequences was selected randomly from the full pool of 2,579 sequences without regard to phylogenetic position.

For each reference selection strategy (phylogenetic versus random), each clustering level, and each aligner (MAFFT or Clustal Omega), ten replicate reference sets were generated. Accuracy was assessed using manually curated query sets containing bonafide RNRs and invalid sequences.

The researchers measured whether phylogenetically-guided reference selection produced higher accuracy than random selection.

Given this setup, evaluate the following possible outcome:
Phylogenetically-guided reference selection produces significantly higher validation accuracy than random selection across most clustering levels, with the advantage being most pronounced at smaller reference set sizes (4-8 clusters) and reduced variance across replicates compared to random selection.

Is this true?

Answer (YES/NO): NO